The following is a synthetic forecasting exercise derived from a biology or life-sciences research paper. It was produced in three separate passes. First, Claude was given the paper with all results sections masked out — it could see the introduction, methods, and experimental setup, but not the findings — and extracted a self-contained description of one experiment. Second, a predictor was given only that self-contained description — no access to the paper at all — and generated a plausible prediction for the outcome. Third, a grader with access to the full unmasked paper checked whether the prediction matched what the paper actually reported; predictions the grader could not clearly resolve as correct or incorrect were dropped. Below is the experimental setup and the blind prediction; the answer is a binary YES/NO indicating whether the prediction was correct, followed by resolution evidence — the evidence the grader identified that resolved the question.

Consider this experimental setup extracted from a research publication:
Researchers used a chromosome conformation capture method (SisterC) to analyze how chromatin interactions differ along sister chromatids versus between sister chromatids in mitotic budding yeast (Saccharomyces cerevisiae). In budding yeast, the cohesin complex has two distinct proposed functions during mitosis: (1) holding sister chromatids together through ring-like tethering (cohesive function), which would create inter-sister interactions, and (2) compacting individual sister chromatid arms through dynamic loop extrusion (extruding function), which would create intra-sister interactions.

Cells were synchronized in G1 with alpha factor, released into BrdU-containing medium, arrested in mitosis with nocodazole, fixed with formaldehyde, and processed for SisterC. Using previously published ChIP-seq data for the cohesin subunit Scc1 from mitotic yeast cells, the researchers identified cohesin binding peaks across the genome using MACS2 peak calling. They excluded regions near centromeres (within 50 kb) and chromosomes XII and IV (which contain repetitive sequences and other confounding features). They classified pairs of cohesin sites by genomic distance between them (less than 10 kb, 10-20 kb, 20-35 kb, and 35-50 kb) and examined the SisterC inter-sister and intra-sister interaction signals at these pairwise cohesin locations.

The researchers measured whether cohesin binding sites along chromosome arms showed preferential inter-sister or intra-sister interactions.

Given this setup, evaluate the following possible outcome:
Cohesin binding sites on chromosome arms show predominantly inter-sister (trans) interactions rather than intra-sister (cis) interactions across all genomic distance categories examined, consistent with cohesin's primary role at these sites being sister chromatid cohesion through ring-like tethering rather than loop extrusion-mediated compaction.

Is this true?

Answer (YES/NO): NO